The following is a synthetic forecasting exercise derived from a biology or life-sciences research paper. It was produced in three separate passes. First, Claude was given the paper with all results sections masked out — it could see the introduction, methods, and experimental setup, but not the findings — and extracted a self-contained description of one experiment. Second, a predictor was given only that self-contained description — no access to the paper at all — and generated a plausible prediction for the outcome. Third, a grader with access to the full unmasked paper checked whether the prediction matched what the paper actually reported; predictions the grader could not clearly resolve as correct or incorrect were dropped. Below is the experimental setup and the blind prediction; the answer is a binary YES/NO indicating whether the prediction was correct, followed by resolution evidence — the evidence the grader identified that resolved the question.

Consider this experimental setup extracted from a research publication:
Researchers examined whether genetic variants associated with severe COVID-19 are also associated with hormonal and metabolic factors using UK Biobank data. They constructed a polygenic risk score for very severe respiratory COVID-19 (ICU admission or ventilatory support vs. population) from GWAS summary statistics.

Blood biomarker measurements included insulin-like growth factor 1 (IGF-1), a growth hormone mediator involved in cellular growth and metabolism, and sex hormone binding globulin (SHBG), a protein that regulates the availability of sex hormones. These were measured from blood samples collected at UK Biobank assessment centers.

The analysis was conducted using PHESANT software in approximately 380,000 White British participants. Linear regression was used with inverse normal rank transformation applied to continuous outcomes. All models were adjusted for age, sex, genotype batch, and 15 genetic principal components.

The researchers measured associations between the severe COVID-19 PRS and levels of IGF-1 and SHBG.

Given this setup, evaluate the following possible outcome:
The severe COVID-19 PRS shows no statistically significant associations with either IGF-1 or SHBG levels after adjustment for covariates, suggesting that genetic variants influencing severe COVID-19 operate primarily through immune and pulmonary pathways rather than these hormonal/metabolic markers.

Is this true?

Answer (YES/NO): NO